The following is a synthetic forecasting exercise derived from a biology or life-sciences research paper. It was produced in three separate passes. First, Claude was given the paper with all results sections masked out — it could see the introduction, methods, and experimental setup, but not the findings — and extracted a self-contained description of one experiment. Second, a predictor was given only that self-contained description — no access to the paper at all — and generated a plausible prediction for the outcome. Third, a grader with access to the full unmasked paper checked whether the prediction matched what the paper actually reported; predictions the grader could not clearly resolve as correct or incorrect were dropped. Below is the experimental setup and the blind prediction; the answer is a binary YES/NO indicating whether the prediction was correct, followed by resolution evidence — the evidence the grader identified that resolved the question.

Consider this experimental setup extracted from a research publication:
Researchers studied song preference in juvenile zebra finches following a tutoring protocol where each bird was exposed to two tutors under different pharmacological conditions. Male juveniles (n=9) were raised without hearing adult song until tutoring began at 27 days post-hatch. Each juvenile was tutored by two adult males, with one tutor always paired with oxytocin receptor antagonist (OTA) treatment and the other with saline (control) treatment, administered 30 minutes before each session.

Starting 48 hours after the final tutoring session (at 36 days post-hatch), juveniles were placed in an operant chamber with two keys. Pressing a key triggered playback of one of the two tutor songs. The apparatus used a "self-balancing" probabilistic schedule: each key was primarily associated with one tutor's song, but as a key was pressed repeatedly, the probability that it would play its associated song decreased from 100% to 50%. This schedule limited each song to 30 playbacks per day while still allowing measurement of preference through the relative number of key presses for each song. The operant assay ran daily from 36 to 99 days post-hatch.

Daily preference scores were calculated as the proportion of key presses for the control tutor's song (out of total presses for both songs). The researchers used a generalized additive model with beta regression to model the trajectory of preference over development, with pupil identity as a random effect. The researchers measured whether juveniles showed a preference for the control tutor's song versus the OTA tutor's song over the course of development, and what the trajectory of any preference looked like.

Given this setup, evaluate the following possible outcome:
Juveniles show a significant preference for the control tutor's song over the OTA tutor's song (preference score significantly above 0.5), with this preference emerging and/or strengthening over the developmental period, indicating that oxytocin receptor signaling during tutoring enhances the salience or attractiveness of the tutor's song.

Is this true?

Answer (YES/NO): NO